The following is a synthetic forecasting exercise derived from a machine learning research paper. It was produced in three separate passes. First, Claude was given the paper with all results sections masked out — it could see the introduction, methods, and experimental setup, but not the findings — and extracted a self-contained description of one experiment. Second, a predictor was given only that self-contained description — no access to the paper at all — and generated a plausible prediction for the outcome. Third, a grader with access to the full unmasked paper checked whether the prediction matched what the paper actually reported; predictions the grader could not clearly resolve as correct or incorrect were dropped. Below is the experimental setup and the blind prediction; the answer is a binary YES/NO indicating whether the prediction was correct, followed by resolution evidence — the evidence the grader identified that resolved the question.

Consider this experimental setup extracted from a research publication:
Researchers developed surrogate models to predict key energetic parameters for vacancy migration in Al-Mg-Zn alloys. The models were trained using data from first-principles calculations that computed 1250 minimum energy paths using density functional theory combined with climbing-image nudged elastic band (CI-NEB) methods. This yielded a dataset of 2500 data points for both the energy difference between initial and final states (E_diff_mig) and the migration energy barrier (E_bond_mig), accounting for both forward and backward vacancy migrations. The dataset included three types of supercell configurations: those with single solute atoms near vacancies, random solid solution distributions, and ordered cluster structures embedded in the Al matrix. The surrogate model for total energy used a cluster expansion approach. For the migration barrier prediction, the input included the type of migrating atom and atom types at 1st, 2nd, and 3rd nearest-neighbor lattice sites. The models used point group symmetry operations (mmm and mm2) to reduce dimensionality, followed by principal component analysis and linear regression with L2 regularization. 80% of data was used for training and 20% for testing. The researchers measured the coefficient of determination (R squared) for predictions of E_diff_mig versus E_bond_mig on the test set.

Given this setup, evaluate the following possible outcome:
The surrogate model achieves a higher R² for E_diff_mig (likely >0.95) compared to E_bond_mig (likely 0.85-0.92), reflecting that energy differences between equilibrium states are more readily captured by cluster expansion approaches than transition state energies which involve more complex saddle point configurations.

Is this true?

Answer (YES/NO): NO